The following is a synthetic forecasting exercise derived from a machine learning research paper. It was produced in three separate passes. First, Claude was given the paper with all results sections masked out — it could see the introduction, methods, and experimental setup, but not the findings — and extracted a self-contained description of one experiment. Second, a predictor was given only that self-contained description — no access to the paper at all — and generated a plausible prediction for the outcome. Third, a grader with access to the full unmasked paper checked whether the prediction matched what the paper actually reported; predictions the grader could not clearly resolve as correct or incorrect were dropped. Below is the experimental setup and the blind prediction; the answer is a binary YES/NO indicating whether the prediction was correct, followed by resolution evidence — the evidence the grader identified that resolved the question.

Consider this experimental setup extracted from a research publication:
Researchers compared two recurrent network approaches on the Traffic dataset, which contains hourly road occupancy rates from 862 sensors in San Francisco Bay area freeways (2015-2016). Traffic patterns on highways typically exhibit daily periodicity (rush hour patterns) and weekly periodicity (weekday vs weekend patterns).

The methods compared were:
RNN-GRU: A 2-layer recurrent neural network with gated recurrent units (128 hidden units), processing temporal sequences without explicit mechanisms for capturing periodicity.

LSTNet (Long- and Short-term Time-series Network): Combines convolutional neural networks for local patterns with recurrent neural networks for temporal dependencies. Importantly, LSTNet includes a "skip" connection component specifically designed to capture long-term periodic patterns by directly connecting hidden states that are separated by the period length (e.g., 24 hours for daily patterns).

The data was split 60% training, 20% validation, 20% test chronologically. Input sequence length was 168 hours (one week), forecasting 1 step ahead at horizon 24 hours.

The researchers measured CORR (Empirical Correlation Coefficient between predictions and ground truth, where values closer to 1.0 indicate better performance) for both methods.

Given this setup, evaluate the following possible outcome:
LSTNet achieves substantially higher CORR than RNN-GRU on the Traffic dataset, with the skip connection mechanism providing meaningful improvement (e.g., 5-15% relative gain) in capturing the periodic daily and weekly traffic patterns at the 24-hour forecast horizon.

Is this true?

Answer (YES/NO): NO